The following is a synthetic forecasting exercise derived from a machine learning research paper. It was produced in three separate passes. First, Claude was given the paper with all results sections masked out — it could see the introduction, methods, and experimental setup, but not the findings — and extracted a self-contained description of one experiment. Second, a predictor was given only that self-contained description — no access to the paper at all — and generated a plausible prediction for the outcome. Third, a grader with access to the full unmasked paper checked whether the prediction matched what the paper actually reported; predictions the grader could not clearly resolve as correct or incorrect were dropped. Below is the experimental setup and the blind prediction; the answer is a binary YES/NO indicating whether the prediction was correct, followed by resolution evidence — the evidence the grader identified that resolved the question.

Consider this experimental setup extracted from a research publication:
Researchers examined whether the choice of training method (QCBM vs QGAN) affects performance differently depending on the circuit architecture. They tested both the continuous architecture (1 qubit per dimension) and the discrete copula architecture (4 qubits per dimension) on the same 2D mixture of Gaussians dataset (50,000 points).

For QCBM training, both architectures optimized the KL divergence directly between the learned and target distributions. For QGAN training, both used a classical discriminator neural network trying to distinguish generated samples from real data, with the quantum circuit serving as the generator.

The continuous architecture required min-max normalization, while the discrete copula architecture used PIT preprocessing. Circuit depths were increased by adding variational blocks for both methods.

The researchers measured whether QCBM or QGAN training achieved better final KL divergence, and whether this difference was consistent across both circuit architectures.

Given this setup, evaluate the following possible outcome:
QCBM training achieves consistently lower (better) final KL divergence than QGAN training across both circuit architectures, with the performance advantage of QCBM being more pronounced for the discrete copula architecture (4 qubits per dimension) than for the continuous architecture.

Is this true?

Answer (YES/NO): NO